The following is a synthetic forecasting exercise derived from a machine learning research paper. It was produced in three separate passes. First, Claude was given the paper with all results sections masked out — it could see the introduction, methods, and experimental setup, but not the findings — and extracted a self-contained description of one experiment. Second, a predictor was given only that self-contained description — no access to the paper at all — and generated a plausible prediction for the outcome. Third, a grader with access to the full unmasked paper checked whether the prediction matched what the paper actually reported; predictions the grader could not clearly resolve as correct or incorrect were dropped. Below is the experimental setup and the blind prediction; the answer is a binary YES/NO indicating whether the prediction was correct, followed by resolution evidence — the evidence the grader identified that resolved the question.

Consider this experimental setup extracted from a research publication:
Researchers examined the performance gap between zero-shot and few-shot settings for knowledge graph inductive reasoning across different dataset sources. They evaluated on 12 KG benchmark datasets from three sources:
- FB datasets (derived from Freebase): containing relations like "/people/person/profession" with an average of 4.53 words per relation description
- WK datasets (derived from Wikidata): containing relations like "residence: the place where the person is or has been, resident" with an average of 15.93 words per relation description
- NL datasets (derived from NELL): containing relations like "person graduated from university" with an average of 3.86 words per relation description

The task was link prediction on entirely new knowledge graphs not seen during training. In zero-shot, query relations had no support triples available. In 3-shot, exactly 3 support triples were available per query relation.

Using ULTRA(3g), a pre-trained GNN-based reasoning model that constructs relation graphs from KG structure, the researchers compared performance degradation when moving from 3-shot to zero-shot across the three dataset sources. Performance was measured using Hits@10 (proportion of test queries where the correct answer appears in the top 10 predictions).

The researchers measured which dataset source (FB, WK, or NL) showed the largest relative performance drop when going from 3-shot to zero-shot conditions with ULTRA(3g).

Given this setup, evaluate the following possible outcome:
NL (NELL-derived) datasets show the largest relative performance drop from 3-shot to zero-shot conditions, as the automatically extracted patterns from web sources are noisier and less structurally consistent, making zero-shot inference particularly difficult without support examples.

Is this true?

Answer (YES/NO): NO